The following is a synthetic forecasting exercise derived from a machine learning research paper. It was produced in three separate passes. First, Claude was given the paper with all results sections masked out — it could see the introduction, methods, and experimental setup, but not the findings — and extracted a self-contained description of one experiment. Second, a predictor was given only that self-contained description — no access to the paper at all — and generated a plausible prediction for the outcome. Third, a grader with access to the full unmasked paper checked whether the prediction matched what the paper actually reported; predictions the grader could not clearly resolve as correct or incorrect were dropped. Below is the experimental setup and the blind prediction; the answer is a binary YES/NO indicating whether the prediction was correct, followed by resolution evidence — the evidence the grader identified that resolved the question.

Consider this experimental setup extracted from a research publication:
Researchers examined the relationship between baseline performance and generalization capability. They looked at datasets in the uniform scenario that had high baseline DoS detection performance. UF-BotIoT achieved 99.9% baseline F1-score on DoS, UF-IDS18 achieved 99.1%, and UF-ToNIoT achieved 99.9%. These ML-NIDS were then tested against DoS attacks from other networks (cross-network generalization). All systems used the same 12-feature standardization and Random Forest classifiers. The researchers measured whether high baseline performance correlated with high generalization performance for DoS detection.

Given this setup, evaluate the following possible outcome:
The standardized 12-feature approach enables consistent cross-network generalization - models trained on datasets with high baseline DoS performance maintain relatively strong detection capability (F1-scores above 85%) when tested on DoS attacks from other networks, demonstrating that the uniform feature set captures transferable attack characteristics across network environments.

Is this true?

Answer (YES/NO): NO